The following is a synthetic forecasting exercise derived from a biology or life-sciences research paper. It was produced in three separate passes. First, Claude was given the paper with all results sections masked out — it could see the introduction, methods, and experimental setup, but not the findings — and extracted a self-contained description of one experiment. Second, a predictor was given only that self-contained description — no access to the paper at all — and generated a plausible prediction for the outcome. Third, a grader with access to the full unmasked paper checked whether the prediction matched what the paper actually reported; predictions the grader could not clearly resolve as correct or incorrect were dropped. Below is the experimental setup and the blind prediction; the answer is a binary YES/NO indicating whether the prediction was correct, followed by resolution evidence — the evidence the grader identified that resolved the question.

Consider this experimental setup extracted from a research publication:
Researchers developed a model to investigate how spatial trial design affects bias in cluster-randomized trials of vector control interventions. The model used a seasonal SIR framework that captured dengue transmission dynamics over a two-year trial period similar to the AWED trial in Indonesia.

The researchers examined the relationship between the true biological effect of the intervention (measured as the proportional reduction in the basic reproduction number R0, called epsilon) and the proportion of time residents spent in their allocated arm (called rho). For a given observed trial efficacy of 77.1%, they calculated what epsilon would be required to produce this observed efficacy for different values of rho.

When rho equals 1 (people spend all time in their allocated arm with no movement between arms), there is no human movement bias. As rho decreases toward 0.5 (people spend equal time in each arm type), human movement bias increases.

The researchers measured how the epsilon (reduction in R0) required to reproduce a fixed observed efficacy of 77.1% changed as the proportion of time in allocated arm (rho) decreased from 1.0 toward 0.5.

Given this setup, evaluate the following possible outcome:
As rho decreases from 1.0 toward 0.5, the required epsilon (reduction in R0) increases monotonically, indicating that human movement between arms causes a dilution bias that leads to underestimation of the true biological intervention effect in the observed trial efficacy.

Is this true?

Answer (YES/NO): YES